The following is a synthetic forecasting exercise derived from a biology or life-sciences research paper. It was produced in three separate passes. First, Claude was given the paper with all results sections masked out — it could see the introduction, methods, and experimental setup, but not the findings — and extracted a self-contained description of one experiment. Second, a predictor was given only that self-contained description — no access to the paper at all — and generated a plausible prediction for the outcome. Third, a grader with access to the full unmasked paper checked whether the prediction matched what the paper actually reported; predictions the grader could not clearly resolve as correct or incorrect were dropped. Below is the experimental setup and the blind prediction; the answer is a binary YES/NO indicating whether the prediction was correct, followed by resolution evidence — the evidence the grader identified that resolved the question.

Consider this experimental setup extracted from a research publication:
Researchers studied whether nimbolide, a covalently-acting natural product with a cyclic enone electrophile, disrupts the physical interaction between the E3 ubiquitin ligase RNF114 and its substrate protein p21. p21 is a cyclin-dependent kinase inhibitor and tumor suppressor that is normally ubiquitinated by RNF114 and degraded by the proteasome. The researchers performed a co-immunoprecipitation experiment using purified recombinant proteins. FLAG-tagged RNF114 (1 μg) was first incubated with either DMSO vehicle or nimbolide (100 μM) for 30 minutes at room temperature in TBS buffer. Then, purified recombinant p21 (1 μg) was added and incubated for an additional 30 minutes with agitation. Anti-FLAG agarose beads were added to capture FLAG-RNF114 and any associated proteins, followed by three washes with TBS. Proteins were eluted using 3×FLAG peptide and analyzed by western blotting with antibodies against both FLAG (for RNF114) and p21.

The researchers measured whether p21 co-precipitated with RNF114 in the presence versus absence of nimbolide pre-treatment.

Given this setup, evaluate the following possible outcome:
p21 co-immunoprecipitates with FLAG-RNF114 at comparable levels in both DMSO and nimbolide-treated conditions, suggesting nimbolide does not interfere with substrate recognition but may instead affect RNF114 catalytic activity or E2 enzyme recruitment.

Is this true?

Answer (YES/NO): NO